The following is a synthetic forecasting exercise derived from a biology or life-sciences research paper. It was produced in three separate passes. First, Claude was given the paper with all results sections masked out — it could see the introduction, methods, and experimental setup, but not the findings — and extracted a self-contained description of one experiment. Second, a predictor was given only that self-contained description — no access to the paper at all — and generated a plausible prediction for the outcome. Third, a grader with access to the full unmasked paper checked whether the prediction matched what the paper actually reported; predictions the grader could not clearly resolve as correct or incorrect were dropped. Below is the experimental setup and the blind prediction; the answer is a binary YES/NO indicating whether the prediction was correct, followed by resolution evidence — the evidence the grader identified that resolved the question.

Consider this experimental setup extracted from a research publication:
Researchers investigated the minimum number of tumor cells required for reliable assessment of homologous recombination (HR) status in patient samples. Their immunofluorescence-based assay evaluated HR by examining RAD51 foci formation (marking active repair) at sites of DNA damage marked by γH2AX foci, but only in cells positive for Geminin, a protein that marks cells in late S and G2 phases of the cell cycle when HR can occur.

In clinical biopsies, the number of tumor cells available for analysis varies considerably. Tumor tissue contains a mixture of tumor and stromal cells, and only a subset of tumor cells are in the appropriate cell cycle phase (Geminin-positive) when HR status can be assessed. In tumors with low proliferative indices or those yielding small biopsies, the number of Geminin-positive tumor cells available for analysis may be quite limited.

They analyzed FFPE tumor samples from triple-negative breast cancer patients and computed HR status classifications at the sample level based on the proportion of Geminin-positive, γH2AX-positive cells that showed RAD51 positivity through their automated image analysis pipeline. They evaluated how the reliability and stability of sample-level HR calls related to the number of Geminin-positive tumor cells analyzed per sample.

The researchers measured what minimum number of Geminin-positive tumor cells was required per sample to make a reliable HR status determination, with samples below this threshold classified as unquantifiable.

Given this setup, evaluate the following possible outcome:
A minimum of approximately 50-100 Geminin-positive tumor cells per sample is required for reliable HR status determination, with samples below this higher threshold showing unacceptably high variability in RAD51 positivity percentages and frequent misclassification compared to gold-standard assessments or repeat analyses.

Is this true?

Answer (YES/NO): YES